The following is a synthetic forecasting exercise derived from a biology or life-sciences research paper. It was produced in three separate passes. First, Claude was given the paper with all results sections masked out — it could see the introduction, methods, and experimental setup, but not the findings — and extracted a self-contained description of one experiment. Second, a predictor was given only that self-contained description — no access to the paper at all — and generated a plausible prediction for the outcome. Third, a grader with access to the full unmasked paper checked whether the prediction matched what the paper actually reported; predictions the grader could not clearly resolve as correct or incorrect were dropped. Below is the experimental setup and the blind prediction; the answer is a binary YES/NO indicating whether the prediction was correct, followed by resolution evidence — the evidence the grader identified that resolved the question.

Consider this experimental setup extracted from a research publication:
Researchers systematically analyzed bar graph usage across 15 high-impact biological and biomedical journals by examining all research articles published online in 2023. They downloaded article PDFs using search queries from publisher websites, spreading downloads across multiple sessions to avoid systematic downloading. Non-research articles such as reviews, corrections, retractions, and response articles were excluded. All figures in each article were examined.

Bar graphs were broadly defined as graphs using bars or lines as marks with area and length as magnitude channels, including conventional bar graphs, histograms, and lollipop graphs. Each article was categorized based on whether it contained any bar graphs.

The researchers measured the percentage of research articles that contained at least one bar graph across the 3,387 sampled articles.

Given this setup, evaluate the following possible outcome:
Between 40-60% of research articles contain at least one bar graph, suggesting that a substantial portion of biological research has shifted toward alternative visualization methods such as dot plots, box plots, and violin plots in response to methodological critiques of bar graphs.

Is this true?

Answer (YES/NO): NO